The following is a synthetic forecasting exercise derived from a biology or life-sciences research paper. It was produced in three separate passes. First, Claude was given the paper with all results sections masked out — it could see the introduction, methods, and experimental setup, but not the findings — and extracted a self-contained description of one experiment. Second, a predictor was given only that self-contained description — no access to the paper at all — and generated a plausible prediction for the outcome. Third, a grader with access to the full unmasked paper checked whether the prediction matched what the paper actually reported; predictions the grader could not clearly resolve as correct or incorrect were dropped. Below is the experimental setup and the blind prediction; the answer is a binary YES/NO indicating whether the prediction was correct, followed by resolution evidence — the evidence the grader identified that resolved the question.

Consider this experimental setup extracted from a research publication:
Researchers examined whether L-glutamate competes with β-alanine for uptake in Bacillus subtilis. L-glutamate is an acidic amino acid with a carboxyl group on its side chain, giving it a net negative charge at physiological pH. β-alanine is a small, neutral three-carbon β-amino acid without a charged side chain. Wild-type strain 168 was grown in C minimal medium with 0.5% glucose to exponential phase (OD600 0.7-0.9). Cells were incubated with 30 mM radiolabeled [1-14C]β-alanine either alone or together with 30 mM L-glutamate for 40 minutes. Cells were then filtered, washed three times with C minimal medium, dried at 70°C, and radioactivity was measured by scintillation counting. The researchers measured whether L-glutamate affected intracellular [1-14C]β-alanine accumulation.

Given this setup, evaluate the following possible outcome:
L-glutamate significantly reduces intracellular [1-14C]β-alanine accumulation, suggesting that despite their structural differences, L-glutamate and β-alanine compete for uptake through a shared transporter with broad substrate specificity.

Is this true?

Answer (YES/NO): NO